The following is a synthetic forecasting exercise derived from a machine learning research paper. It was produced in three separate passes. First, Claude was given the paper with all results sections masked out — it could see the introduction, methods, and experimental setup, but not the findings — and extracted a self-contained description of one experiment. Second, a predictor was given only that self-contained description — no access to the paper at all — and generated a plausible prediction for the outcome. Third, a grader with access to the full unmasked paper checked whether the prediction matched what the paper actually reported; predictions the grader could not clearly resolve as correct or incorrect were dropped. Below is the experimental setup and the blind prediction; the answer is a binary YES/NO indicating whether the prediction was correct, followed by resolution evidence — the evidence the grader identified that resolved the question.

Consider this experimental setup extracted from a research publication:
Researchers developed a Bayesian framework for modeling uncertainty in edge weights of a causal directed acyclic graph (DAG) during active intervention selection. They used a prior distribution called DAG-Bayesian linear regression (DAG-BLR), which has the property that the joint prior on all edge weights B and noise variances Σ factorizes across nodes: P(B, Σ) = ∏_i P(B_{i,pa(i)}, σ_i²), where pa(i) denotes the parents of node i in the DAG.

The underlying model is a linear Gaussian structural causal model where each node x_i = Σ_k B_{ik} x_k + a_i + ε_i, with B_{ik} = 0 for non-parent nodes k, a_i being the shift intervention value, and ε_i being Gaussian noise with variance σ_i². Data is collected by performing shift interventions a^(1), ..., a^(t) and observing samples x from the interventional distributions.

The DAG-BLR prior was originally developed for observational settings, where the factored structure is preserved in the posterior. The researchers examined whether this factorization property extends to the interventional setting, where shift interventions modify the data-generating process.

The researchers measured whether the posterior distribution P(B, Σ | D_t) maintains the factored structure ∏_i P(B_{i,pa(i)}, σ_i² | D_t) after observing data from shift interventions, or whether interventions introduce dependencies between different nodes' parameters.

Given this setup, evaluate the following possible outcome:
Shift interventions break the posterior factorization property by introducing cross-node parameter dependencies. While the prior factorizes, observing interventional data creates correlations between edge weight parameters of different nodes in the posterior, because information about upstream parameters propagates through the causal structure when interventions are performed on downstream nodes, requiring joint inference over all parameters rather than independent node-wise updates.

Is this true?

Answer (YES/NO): NO